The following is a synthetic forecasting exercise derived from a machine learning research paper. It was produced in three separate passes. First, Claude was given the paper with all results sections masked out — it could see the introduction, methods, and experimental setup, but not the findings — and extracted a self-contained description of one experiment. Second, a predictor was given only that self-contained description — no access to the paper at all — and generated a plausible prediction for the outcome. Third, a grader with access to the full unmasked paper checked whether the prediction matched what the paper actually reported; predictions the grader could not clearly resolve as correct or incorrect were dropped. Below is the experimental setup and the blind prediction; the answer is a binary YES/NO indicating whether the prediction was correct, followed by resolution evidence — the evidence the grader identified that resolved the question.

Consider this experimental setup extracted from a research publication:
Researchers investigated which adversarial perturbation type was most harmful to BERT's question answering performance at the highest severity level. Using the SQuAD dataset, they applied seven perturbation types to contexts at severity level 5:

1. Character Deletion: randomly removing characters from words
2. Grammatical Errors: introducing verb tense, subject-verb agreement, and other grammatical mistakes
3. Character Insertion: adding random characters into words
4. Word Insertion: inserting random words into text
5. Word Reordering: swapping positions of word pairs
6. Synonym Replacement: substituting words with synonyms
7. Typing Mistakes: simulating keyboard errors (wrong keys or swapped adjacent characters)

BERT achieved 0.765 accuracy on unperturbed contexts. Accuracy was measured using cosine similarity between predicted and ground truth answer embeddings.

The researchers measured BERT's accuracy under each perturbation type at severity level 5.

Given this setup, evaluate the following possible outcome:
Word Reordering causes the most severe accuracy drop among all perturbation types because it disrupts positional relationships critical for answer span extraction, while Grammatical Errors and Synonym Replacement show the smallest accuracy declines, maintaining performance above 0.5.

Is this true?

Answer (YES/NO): NO